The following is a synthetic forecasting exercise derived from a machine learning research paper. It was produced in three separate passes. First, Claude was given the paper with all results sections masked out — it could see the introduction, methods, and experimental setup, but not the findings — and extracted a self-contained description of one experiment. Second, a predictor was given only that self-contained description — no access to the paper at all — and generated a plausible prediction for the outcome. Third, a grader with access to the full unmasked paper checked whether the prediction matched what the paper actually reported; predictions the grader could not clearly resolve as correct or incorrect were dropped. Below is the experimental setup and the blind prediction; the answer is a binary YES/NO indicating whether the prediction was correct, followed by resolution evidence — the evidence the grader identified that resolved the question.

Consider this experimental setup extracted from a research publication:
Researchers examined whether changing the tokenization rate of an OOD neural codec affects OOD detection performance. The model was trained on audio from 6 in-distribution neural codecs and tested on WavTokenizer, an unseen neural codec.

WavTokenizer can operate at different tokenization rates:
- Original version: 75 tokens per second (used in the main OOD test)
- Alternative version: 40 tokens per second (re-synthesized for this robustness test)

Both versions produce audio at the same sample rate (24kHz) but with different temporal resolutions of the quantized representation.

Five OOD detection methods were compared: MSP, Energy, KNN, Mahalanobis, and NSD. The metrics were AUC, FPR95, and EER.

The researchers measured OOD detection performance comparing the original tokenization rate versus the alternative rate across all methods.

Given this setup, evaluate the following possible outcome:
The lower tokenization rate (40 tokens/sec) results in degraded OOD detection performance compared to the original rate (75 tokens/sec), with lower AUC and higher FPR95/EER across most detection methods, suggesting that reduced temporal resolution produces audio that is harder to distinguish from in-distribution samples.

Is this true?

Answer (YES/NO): YES